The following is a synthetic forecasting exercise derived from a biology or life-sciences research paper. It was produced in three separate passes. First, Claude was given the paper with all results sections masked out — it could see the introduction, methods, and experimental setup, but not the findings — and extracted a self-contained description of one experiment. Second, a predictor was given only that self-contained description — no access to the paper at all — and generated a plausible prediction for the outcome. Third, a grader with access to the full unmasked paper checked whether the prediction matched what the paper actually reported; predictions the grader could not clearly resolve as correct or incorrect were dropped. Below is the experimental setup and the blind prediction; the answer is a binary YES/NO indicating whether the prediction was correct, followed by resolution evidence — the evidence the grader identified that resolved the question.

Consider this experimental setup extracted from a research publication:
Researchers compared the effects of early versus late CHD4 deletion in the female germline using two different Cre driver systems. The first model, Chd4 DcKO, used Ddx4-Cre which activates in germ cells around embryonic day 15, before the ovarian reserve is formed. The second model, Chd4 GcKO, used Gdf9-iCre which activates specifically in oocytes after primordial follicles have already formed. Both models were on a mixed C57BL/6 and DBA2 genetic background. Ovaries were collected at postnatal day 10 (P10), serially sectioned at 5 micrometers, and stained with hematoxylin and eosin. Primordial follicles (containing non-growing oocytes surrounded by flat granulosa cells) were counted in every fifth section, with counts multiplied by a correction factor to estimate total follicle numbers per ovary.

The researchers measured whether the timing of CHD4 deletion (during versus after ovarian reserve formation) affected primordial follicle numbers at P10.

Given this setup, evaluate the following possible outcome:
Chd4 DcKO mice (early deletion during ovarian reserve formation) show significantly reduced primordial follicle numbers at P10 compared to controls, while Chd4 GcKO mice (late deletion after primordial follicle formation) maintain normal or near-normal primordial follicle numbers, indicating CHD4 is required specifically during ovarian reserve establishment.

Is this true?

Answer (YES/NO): NO